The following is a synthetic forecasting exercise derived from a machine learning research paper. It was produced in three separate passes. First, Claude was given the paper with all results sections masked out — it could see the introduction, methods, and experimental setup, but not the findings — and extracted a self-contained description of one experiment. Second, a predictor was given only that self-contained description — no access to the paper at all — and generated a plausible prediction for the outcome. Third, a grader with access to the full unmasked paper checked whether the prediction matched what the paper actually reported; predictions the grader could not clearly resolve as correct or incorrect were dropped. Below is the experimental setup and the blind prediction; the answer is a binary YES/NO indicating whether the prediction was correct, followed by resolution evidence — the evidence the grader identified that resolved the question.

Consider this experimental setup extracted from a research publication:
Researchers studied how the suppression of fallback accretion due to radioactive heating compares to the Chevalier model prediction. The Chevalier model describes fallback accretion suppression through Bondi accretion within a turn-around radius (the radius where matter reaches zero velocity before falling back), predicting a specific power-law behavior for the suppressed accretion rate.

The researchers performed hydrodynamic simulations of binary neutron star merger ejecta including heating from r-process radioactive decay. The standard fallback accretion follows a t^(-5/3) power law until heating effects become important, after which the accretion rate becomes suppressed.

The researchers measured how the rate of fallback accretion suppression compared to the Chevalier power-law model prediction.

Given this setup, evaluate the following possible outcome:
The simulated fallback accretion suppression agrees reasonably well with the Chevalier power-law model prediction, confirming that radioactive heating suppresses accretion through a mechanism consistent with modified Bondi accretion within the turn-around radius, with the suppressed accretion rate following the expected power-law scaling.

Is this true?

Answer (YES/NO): NO